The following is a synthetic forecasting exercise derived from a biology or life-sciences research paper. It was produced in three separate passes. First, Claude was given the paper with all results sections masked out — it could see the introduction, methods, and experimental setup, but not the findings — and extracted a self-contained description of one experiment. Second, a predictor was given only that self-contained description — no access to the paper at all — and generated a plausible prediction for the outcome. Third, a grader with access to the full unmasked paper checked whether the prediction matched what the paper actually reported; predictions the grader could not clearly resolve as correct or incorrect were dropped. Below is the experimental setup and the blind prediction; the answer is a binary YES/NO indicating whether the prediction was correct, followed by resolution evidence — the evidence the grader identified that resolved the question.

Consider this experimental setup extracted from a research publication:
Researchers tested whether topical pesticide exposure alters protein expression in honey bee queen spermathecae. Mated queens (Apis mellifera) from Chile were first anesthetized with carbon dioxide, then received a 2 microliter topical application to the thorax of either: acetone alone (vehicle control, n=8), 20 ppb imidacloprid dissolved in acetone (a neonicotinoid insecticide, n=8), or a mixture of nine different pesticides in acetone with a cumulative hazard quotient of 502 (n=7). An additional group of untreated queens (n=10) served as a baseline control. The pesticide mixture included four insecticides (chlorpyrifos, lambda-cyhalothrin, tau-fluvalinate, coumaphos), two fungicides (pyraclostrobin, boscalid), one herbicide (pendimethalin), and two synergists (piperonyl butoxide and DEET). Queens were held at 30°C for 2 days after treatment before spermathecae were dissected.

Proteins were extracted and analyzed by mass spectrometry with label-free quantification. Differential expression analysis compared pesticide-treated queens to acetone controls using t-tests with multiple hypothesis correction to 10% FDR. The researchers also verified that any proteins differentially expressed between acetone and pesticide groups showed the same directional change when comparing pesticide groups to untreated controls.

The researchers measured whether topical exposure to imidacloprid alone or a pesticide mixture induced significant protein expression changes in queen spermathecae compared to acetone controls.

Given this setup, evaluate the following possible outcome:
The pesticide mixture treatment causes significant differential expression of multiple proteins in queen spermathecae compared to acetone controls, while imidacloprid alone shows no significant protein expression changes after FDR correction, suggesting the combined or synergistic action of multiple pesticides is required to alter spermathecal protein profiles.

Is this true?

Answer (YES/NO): NO